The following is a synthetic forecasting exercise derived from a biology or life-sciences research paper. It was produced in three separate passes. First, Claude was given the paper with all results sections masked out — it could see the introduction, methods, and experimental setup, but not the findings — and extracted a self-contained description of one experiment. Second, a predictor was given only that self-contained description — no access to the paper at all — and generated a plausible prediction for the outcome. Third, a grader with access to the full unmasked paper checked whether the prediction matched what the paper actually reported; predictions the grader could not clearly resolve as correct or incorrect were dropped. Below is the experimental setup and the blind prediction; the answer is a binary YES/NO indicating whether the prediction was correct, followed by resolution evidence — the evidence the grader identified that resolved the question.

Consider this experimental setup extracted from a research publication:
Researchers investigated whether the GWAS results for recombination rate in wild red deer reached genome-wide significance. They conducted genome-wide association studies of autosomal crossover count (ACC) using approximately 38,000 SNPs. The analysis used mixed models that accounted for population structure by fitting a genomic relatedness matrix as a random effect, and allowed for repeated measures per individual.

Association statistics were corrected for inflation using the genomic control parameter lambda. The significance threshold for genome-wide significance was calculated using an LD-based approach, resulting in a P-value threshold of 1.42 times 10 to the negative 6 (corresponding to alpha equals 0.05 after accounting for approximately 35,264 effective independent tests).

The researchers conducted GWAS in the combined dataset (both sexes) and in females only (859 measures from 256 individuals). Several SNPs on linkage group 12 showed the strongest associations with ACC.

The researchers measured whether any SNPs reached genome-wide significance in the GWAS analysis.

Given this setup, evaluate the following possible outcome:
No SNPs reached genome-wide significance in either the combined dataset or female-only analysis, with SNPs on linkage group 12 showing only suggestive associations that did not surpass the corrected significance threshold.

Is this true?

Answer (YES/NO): YES